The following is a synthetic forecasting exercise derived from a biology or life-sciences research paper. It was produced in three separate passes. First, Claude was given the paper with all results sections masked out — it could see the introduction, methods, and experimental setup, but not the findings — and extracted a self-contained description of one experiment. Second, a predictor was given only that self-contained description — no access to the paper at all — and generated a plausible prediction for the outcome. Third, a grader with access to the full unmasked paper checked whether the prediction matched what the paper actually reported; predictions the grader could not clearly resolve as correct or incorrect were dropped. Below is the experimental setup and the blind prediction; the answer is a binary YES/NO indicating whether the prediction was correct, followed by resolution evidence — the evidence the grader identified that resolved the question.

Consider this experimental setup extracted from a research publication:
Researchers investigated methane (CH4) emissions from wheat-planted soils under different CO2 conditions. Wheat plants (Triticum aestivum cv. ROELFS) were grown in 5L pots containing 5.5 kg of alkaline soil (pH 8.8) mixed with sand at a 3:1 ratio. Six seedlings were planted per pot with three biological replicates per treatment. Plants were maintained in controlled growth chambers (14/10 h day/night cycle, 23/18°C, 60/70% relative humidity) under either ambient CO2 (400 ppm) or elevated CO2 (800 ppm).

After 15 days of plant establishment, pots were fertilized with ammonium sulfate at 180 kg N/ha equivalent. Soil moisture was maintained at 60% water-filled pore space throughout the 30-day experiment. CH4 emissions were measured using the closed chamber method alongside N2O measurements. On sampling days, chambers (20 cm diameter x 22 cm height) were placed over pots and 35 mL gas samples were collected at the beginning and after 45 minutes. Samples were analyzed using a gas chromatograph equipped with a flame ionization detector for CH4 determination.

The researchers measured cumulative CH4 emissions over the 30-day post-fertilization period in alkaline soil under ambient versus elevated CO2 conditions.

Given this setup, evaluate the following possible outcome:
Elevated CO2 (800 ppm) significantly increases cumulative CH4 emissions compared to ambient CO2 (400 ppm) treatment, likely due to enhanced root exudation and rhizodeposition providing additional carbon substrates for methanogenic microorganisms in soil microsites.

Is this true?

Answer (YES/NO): NO